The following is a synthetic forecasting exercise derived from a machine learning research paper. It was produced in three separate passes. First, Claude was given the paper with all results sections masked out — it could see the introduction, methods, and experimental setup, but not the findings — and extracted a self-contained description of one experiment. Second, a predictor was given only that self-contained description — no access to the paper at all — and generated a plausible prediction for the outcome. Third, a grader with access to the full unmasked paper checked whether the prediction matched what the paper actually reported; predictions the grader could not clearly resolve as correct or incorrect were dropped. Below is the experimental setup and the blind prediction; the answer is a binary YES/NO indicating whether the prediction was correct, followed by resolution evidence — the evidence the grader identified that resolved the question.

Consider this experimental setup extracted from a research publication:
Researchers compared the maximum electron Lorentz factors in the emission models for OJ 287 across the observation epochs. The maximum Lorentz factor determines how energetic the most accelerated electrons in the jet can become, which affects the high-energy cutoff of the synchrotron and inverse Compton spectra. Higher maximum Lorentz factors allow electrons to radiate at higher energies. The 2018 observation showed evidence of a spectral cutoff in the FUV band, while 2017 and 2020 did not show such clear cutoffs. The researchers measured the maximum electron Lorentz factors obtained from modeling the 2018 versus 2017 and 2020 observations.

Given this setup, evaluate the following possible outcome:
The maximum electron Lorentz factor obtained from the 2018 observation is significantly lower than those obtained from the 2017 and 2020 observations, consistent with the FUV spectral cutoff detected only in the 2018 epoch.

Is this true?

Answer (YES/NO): YES